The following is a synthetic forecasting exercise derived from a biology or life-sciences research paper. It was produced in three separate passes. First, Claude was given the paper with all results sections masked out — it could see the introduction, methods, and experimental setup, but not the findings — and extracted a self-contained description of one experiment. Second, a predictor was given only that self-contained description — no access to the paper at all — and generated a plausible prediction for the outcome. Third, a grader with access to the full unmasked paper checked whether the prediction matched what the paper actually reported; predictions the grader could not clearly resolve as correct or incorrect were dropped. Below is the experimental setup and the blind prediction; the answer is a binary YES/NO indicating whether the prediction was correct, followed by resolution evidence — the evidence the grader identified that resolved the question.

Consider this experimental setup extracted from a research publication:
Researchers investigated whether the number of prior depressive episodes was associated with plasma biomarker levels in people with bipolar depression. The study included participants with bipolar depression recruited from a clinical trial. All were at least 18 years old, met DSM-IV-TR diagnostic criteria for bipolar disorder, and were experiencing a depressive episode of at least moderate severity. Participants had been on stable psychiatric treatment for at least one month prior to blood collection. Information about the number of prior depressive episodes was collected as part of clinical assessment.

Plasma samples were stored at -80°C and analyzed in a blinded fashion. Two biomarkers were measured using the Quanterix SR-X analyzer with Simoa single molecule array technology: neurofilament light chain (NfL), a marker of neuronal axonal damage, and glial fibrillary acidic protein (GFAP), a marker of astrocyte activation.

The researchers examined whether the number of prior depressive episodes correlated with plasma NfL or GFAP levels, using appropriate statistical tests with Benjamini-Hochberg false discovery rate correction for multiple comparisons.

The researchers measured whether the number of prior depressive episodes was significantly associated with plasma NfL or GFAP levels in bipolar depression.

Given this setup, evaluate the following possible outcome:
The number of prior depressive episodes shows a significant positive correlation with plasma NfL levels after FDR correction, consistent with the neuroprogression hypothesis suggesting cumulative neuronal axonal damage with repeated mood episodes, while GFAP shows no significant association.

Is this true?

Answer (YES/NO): NO